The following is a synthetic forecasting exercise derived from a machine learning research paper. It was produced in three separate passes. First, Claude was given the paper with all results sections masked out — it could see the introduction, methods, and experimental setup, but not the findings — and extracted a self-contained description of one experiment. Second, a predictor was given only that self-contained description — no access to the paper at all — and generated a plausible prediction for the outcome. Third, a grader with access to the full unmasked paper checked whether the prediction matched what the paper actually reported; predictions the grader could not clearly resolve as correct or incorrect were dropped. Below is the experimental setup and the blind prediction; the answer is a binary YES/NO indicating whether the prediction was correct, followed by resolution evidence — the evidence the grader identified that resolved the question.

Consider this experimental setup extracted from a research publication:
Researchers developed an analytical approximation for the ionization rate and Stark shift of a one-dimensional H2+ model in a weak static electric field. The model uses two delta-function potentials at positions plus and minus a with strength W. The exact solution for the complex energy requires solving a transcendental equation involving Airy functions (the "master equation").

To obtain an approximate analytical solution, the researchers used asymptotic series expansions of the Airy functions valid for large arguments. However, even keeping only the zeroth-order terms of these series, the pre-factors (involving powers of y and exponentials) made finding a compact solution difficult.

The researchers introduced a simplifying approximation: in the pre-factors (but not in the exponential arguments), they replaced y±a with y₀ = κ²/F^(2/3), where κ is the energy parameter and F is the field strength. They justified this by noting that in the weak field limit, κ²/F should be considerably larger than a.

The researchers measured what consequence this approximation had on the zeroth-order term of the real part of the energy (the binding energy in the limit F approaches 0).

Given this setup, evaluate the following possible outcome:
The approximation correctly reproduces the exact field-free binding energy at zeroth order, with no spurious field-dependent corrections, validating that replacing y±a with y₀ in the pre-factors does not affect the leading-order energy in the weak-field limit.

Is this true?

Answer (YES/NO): NO